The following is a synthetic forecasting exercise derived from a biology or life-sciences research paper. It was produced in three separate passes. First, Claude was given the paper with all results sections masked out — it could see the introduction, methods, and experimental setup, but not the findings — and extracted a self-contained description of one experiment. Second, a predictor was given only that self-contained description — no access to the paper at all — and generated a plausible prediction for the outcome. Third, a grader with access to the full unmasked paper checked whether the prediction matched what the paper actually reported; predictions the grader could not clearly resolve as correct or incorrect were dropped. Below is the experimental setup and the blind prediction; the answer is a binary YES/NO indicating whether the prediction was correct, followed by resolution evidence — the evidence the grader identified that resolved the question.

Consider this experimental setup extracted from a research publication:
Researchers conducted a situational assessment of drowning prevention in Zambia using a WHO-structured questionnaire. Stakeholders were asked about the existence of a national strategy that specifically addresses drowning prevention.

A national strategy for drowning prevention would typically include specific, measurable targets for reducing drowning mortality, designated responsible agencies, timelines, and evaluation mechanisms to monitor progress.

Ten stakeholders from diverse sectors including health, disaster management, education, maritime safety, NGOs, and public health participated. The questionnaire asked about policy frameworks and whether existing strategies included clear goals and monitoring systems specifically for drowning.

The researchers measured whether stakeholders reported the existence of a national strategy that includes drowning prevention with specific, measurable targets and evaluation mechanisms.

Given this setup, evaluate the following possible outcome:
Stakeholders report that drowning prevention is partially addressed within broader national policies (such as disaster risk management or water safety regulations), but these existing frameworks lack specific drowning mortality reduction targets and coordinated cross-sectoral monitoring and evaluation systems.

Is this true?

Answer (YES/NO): YES